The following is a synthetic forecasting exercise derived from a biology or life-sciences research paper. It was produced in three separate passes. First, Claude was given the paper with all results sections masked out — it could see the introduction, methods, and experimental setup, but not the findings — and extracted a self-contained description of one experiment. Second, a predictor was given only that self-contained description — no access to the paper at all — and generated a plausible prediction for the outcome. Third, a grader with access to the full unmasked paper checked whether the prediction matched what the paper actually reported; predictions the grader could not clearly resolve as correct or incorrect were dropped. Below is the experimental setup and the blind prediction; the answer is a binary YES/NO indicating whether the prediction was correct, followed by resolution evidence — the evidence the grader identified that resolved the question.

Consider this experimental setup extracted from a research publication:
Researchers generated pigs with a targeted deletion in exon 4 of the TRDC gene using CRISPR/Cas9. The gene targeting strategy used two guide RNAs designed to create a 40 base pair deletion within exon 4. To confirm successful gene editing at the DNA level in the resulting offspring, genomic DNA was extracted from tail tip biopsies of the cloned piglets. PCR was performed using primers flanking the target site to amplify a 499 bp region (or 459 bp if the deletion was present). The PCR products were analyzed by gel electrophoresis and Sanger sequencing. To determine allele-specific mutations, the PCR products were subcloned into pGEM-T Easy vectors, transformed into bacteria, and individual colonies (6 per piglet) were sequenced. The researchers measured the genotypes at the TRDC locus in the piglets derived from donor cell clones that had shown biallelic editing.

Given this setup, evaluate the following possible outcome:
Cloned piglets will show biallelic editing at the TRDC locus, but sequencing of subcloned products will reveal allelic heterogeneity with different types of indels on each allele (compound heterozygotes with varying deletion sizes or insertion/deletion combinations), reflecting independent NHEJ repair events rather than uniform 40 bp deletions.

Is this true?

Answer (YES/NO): NO